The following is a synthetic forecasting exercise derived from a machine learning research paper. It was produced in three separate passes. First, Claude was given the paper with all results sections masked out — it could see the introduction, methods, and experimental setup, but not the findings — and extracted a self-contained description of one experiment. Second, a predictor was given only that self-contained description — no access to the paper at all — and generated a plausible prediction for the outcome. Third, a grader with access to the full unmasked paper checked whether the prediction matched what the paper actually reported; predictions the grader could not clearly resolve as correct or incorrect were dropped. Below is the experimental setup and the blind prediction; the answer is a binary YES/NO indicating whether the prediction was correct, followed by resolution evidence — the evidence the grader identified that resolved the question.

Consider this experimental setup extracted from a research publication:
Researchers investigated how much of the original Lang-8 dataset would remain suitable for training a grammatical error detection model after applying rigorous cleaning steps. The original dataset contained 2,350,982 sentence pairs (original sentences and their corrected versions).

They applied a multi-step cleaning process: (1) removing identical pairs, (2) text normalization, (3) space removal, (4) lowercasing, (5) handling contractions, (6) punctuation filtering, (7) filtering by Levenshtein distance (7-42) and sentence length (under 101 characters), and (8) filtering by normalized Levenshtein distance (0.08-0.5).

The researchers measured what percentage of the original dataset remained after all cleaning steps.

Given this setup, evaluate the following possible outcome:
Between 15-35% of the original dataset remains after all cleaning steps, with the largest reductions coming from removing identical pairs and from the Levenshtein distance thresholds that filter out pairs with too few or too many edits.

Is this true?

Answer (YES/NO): NO